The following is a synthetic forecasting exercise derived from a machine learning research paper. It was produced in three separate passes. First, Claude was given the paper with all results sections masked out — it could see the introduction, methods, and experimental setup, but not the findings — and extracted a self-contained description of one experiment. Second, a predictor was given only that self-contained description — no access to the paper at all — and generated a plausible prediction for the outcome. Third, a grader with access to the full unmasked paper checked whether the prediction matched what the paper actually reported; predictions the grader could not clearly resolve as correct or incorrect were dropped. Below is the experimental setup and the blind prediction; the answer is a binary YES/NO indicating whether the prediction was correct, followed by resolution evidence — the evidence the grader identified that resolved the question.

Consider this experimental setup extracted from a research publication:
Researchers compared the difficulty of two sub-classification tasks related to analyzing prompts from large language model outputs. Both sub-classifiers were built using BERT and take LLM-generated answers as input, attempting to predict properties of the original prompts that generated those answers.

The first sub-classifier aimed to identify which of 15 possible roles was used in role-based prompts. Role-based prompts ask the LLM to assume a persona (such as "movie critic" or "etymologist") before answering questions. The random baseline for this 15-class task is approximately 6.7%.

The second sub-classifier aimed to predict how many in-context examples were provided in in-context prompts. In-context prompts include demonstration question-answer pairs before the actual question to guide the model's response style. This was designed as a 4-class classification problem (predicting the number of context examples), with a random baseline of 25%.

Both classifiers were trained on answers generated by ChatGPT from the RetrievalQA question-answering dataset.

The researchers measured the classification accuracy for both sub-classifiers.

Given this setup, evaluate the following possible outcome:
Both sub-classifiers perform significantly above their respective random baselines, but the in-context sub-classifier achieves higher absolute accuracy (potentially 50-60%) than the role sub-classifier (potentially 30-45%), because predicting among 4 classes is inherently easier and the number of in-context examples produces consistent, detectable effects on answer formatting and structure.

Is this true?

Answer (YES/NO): NO